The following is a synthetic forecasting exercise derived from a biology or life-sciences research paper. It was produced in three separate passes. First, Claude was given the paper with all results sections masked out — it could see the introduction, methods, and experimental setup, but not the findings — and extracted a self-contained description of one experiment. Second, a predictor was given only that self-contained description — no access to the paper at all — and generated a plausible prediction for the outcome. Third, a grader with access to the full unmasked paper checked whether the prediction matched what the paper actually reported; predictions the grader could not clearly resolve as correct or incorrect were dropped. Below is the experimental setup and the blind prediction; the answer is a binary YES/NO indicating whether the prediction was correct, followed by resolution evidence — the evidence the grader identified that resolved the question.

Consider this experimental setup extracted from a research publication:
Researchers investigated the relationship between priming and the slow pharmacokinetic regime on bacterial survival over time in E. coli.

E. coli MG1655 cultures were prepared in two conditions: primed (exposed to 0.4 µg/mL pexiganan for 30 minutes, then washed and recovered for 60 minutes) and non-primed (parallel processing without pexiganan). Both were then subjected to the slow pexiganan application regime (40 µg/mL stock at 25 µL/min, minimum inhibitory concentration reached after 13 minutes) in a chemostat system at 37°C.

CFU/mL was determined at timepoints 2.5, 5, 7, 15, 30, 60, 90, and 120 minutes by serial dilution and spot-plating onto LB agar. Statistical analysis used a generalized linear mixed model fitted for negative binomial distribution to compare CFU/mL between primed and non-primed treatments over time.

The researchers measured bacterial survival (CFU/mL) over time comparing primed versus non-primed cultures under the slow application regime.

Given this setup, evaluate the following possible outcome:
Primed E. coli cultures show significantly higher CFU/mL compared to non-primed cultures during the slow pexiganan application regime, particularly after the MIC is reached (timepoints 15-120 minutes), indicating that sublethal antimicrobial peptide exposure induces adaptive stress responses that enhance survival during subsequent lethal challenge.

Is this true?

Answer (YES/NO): NO